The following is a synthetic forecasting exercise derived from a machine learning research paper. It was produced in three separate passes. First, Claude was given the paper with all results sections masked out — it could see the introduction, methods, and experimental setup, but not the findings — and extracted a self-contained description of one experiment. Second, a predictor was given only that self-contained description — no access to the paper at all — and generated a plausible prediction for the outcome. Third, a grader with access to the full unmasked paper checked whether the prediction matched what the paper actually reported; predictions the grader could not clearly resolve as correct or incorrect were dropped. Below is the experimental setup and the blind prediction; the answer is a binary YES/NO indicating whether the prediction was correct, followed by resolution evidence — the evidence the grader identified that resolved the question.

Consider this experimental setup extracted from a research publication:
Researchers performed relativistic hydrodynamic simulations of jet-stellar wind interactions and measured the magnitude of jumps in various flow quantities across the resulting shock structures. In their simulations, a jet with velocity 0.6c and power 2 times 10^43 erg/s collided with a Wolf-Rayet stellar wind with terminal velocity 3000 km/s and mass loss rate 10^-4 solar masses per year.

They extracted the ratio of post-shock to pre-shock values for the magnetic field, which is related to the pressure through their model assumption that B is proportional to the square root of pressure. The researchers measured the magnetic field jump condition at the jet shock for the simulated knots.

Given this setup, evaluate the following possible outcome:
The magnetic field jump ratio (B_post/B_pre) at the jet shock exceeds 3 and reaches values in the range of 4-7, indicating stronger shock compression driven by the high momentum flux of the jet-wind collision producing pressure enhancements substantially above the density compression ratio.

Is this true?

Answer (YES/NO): NO